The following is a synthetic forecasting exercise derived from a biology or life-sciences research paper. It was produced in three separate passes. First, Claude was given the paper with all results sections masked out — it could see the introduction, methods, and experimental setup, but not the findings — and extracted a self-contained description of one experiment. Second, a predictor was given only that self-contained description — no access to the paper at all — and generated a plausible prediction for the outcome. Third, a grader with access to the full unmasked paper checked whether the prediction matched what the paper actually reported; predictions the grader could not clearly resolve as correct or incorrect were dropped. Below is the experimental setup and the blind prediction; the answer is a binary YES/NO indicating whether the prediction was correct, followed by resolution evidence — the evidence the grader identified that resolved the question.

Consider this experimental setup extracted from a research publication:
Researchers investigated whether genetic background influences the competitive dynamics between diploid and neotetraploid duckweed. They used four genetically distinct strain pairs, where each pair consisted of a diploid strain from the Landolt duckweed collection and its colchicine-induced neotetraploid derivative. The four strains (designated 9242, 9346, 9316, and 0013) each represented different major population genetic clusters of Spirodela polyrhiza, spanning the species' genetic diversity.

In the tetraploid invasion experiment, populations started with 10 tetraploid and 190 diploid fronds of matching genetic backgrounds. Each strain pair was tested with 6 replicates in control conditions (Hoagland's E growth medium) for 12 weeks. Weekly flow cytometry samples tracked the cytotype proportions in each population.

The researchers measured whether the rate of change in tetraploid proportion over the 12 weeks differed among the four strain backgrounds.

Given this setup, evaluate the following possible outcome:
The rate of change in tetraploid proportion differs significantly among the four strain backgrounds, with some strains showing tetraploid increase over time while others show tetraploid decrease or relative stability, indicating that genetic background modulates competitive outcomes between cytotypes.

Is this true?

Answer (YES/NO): NO